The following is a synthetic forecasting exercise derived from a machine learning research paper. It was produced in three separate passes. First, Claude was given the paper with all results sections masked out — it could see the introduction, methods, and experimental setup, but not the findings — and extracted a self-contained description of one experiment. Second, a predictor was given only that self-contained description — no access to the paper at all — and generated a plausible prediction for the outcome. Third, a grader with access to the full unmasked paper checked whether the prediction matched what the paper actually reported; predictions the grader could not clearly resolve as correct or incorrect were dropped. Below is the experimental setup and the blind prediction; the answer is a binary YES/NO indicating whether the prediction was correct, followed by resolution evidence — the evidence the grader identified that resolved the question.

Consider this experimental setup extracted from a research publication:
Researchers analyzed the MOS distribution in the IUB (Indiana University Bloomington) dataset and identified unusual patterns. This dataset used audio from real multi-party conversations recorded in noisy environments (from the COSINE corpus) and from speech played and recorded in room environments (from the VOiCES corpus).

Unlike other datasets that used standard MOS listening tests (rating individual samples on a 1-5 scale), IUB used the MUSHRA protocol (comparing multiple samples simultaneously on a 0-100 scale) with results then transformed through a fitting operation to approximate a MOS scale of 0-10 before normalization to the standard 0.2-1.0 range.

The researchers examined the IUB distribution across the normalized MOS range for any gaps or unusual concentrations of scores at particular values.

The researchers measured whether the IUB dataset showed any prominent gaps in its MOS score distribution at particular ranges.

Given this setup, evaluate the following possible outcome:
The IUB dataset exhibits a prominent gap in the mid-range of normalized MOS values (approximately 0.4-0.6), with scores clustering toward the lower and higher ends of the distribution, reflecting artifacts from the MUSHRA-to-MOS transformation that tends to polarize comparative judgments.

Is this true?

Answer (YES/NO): NO